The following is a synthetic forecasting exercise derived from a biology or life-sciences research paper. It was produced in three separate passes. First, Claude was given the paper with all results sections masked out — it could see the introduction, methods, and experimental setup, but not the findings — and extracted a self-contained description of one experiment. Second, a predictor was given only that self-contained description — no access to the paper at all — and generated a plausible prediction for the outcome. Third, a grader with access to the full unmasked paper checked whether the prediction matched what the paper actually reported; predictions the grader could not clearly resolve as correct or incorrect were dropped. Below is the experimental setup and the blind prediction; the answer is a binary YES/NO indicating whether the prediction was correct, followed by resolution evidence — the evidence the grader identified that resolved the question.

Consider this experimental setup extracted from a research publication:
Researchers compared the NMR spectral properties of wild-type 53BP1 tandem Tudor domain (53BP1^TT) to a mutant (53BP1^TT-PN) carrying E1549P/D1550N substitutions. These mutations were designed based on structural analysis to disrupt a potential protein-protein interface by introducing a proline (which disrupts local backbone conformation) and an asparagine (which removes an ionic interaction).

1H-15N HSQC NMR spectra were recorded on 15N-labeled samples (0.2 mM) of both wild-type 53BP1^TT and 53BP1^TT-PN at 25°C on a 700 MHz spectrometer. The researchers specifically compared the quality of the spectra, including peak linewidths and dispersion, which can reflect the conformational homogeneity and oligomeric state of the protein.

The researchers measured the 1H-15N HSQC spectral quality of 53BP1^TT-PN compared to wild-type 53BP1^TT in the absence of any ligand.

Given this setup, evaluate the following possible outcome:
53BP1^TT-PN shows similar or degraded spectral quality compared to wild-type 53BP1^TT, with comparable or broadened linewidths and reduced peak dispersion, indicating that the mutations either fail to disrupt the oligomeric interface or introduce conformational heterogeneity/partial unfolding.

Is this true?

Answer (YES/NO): NO